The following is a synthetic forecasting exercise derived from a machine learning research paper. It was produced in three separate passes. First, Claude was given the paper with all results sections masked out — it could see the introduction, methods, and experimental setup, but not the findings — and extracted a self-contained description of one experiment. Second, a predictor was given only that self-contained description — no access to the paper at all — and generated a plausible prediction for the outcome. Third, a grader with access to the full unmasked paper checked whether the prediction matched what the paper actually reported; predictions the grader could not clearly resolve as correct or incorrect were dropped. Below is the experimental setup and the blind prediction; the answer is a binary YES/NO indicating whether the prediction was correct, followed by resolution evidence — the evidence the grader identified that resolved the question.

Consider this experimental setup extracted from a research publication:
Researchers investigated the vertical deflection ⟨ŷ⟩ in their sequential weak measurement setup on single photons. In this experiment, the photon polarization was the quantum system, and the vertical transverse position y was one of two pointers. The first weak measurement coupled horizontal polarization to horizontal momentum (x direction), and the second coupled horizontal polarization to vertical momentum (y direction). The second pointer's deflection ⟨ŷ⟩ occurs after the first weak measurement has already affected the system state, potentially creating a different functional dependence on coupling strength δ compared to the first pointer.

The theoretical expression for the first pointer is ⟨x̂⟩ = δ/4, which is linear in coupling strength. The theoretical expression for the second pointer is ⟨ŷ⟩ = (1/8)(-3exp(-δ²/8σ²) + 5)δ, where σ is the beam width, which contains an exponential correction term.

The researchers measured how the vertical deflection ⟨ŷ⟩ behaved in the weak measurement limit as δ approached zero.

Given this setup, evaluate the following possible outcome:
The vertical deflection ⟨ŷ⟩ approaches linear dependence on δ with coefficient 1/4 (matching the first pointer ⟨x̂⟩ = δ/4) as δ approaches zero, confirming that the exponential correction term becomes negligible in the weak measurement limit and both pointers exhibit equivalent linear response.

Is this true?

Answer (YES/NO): YES